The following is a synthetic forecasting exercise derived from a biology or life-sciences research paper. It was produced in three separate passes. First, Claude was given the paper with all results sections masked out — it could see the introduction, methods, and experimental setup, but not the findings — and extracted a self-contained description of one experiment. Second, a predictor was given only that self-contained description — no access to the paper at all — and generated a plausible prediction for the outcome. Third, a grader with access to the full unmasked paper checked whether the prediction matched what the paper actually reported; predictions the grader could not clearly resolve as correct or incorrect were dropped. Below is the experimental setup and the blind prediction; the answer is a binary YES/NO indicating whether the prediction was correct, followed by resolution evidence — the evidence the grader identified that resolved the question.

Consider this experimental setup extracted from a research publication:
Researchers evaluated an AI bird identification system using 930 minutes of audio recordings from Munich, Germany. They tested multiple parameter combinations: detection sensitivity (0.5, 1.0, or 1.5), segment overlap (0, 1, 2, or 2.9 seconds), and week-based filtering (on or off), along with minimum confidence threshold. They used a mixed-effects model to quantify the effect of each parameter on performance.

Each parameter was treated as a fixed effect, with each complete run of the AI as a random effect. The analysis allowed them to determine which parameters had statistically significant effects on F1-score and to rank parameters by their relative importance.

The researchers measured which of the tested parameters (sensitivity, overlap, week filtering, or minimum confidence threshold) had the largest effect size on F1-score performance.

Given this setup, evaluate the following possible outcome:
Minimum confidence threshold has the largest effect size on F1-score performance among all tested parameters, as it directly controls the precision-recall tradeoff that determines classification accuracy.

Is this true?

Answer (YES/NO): YES